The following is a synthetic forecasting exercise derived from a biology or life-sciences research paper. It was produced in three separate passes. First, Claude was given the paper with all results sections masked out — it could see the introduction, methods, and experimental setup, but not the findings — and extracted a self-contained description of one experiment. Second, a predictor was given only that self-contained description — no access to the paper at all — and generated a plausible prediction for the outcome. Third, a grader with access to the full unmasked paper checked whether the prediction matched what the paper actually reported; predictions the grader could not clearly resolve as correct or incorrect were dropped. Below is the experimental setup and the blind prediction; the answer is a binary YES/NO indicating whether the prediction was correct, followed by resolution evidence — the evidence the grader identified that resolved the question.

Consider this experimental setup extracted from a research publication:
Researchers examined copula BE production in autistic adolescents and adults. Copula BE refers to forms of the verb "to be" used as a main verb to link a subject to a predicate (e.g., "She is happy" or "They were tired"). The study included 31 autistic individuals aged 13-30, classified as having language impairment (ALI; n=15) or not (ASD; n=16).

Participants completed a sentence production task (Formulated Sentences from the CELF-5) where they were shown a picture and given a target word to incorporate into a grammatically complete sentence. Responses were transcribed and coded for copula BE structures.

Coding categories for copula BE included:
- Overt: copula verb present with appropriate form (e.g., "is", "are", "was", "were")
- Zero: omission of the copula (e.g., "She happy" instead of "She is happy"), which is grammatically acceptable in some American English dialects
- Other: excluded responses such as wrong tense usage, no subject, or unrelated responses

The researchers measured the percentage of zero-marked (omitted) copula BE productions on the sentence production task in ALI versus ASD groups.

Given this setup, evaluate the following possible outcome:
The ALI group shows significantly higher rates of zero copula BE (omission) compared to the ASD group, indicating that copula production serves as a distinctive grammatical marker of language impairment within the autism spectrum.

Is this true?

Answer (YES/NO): NO